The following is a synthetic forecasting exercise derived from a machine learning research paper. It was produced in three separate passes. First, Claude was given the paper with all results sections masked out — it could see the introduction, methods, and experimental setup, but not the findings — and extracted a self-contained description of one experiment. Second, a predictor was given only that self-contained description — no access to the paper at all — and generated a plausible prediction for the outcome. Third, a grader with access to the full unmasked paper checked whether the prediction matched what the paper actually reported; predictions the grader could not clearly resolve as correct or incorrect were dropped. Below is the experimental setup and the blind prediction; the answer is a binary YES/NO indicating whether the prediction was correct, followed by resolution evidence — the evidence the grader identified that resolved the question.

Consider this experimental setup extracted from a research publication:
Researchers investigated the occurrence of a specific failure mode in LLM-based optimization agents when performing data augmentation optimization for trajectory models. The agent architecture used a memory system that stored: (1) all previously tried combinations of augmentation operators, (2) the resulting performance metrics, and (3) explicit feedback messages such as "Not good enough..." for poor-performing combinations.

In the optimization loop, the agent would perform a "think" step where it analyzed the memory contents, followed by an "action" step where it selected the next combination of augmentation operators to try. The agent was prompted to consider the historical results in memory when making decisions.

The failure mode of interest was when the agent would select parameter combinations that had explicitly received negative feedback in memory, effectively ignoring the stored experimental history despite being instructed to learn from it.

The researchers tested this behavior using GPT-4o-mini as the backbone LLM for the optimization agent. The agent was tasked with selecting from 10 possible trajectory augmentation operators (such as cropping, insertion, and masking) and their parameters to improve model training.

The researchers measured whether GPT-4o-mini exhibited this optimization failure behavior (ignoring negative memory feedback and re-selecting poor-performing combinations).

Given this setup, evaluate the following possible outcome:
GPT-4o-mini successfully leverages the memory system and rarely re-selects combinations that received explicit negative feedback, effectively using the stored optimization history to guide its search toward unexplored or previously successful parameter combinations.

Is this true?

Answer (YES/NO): NO